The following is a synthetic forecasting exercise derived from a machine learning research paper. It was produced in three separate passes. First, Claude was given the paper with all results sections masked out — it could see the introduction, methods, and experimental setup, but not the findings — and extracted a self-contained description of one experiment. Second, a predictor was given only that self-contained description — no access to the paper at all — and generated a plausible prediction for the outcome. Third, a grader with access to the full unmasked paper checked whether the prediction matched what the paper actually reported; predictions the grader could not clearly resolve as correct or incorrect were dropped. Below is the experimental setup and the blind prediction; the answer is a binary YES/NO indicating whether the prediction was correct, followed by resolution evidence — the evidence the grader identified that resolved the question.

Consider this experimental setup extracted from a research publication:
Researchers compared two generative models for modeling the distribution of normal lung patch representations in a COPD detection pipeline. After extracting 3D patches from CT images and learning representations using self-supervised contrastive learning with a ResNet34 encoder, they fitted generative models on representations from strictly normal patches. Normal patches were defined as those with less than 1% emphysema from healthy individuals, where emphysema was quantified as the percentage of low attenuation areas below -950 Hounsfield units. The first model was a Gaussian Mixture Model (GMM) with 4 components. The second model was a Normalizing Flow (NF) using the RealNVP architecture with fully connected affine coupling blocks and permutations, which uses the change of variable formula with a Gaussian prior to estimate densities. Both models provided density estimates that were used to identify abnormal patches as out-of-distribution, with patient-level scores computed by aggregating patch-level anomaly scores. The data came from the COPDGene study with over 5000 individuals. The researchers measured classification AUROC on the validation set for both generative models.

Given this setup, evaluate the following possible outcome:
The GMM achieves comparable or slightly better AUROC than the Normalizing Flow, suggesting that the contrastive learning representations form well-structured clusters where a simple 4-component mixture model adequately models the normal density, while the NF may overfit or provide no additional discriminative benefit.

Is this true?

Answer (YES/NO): YES